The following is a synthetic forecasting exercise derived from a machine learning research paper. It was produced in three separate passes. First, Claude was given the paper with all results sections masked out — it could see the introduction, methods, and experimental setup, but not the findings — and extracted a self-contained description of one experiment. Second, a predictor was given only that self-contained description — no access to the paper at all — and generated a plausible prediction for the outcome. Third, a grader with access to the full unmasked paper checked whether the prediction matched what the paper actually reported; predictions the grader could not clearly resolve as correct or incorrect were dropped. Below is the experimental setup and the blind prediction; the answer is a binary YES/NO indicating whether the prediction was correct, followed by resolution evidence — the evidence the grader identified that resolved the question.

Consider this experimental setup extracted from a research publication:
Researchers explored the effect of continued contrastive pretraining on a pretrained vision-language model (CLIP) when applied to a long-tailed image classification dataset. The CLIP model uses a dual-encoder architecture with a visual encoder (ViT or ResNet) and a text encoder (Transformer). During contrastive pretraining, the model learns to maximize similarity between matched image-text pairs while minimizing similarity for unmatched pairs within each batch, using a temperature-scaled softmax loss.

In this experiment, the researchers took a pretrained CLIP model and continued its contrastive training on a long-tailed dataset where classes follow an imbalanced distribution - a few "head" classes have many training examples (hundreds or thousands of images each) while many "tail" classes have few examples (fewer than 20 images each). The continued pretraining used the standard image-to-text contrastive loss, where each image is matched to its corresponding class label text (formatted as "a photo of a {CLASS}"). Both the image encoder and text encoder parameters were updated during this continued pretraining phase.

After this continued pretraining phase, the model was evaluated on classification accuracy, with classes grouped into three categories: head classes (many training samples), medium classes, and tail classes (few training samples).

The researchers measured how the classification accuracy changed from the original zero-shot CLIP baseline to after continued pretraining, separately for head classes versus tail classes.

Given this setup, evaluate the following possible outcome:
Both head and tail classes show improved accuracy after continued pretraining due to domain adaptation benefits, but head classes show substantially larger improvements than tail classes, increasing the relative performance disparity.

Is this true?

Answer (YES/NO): NO